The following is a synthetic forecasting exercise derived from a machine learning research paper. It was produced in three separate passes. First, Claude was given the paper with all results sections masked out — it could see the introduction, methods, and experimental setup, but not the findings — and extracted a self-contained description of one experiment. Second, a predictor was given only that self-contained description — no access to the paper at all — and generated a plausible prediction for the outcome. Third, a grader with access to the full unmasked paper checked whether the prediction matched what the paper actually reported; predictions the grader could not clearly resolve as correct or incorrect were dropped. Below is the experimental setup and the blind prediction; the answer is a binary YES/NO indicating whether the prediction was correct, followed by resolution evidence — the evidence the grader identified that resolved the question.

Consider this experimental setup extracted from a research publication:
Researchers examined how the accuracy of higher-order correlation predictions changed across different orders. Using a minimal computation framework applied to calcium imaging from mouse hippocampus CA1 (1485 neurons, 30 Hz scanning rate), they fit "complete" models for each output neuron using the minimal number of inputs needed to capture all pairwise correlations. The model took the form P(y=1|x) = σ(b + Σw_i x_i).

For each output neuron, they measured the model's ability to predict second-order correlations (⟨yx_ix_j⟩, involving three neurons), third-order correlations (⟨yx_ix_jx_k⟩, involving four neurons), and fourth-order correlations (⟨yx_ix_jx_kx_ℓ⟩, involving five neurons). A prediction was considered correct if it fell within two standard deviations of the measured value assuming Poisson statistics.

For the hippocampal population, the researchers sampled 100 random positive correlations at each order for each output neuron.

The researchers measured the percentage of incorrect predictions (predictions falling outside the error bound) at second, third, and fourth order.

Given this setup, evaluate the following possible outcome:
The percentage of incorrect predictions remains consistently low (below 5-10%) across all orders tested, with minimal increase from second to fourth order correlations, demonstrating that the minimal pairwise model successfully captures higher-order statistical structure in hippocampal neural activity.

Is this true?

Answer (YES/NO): YES